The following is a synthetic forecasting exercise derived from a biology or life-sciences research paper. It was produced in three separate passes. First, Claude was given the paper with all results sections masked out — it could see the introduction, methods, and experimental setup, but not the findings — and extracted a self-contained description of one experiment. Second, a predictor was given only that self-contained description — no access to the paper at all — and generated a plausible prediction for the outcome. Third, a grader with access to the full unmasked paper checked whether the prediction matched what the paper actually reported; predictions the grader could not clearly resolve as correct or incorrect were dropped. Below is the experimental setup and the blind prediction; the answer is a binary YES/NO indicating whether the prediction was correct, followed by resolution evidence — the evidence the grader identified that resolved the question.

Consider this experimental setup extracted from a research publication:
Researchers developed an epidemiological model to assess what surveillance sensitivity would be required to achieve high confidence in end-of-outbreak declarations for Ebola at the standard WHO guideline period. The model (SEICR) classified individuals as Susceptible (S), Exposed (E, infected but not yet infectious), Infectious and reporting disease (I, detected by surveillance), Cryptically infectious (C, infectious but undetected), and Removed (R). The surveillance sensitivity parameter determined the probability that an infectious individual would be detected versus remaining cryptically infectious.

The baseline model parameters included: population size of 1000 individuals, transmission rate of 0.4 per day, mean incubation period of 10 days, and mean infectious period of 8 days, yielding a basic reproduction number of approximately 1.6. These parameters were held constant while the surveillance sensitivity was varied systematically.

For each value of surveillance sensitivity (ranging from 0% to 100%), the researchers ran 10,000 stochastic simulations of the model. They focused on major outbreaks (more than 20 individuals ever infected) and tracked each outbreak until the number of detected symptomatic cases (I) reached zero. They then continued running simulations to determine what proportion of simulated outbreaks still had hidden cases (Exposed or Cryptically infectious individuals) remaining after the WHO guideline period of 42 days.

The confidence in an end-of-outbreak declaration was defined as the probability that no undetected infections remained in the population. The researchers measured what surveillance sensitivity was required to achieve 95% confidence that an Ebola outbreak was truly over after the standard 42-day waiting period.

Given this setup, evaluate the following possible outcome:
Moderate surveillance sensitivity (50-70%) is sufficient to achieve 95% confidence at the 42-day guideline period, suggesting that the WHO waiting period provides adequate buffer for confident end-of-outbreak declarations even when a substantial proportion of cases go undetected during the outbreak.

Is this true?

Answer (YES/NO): NO